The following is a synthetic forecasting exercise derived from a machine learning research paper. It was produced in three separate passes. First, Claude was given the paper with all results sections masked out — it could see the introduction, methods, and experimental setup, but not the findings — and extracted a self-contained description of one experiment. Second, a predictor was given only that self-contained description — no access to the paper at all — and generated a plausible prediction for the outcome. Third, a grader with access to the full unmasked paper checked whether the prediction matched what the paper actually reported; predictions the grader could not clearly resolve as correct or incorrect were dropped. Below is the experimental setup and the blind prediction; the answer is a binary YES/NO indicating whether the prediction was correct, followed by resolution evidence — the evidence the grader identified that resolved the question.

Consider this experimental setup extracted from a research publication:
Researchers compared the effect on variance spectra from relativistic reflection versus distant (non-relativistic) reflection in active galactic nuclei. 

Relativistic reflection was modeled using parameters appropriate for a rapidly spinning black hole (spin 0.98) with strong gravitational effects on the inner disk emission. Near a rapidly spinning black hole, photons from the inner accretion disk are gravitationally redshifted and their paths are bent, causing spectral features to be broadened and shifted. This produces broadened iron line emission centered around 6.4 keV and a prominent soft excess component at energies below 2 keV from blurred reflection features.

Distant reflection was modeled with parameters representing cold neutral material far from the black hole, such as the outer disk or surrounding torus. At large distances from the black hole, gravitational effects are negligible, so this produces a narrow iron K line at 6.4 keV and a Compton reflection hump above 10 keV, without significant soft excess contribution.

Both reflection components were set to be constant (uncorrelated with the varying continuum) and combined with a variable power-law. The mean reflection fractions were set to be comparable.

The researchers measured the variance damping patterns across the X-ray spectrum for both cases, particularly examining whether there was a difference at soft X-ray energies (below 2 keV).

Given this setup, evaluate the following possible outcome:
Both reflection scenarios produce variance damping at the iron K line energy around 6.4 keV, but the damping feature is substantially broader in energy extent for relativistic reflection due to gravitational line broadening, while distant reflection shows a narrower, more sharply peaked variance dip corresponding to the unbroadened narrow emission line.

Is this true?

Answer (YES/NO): NO